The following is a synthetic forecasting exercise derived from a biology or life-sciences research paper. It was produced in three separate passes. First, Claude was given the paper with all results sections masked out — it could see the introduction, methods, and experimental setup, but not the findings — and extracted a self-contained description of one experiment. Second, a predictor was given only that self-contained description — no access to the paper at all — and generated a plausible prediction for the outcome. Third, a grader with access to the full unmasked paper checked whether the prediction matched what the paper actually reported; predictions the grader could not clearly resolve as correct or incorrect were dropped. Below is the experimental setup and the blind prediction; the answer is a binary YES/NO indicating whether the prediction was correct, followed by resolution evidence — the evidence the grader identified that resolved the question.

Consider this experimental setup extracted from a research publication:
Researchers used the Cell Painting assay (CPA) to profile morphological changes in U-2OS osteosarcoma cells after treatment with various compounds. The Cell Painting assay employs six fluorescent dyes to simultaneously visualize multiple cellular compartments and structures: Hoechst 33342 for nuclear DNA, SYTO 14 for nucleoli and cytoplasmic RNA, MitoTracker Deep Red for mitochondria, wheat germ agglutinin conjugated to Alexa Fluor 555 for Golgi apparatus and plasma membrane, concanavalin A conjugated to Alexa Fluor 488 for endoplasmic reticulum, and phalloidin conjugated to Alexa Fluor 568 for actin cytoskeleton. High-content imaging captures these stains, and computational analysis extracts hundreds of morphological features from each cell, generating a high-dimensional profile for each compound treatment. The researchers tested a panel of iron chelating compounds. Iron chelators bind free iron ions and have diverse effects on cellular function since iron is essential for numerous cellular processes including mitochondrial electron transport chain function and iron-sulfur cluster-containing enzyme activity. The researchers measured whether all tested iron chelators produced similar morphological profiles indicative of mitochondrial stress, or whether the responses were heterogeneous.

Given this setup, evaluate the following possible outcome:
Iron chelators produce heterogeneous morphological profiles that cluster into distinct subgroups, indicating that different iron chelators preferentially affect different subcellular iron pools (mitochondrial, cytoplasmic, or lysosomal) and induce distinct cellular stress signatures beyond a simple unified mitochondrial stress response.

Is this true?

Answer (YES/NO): NO